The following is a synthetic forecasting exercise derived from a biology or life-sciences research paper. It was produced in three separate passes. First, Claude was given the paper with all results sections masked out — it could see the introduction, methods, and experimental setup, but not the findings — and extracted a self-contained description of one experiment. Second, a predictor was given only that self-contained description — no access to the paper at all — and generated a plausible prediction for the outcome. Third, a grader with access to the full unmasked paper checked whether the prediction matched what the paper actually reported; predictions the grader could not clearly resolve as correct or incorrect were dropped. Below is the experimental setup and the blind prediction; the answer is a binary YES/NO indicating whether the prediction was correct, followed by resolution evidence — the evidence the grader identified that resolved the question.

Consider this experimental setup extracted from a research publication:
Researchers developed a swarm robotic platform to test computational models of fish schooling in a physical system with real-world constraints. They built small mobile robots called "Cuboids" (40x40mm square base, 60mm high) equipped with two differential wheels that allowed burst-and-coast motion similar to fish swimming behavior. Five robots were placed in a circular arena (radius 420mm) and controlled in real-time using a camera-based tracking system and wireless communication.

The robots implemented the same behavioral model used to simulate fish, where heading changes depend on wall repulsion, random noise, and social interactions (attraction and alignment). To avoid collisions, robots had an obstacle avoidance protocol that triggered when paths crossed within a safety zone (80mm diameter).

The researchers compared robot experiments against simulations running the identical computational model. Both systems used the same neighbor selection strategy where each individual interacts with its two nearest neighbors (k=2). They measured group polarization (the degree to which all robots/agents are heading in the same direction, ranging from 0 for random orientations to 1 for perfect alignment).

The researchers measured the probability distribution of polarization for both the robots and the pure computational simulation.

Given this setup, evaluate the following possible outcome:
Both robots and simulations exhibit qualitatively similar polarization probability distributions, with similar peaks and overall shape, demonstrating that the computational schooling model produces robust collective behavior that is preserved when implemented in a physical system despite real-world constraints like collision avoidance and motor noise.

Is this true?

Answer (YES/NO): NO